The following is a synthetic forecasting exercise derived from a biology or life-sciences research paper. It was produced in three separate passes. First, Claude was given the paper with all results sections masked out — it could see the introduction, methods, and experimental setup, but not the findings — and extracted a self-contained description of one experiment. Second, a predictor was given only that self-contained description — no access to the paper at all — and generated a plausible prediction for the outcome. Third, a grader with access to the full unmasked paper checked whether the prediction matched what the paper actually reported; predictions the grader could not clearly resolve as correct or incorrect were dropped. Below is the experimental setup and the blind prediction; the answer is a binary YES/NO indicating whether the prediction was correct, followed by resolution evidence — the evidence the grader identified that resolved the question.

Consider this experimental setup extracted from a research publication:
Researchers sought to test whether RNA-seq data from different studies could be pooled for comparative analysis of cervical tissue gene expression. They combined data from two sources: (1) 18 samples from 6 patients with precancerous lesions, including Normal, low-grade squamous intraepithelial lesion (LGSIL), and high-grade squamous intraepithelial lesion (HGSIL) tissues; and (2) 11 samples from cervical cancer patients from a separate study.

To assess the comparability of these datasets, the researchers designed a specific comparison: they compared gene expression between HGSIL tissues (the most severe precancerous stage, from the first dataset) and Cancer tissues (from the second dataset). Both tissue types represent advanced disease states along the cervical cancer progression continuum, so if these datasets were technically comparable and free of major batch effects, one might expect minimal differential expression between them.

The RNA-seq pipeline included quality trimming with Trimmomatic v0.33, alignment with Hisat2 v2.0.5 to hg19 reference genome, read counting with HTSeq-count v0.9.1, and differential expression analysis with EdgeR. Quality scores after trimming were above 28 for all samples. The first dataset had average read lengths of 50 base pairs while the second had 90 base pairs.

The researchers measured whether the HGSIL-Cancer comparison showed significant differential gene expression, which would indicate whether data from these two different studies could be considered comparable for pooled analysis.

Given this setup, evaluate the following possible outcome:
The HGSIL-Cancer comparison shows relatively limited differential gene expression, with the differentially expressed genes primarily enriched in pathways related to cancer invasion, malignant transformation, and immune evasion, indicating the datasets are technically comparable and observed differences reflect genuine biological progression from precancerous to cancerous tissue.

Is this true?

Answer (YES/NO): NO